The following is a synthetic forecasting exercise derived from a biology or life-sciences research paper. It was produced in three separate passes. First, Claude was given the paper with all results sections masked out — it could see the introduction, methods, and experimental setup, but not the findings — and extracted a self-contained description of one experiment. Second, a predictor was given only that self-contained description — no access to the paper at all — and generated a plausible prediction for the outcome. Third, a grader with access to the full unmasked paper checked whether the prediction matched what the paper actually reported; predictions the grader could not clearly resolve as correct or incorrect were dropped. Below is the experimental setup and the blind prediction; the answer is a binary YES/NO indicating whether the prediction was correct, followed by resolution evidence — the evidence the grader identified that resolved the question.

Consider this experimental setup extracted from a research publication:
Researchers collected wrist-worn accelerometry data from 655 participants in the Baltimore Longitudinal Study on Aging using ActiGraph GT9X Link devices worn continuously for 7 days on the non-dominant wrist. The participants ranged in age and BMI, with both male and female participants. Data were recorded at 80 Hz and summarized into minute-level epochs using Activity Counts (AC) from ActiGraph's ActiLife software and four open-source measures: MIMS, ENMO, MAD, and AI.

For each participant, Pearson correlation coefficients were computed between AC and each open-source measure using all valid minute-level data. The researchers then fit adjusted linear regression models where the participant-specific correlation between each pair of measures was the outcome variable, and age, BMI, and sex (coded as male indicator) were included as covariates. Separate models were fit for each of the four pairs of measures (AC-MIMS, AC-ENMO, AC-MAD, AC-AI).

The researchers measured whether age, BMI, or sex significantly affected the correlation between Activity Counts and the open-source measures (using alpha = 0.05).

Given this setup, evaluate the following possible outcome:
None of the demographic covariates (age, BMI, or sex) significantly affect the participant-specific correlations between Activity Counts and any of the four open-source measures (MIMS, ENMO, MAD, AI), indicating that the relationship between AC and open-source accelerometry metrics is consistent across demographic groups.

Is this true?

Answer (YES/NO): NO